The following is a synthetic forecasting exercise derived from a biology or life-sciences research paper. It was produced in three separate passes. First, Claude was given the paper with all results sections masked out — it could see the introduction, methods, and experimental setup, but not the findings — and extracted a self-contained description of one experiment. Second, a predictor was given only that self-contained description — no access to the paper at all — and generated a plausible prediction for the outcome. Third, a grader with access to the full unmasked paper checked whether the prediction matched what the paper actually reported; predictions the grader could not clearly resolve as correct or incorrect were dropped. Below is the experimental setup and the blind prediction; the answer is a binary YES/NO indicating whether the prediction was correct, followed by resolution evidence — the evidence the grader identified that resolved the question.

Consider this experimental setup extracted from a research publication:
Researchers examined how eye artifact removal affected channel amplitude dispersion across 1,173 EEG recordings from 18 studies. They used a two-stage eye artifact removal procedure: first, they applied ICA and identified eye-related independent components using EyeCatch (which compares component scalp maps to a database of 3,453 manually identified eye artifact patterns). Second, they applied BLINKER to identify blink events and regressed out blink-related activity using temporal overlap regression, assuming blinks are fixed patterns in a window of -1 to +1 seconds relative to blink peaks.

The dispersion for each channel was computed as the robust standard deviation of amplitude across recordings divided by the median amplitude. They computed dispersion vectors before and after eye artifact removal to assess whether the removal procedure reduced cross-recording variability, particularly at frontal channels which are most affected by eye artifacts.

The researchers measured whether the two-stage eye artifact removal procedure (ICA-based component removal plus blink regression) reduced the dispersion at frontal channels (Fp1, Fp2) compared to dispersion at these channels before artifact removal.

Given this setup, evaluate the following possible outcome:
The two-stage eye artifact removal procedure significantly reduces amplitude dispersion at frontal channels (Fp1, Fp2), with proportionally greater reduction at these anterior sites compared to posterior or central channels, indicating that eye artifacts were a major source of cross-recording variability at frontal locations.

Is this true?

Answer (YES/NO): NO